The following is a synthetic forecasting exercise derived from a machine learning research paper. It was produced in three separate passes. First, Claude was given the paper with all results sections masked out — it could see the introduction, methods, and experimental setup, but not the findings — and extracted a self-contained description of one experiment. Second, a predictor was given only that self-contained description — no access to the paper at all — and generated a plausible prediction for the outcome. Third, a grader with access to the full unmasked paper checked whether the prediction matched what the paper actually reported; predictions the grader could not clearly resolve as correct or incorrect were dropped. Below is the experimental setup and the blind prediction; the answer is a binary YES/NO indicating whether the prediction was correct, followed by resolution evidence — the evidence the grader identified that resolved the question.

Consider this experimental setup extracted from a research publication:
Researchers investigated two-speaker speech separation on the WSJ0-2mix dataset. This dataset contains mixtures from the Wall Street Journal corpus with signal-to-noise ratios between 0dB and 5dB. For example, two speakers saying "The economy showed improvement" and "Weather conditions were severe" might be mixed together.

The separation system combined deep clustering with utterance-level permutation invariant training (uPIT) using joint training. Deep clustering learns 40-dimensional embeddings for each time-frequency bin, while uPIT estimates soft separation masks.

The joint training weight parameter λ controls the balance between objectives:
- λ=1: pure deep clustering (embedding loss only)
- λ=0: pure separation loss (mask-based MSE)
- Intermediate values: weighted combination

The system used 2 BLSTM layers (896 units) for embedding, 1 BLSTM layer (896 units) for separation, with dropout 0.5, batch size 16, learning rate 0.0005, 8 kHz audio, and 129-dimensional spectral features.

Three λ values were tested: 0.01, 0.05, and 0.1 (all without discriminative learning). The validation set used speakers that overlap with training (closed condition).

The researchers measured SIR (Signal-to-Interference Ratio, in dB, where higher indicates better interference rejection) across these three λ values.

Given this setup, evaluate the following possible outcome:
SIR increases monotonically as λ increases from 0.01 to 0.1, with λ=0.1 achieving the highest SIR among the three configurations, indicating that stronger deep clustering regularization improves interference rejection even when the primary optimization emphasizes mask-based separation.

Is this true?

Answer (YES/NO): NO